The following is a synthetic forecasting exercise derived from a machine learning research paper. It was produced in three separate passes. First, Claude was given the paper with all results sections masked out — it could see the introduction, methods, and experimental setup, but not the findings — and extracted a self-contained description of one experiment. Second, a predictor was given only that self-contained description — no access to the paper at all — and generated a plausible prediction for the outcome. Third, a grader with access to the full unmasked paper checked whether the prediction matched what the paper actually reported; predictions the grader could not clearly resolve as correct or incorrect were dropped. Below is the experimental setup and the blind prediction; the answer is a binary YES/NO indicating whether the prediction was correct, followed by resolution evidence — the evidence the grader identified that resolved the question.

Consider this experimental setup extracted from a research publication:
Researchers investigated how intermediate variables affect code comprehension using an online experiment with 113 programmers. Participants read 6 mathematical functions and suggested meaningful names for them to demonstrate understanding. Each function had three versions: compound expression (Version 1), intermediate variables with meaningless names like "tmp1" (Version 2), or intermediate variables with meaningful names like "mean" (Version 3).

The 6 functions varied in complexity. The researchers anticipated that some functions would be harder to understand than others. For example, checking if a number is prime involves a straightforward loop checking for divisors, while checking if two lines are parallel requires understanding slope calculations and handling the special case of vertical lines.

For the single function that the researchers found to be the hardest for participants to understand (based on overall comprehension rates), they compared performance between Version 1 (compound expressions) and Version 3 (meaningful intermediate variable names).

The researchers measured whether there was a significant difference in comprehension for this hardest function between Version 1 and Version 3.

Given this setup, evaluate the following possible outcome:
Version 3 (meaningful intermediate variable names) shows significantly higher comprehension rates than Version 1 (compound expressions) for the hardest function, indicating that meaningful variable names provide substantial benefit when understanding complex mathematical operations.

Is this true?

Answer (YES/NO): YES